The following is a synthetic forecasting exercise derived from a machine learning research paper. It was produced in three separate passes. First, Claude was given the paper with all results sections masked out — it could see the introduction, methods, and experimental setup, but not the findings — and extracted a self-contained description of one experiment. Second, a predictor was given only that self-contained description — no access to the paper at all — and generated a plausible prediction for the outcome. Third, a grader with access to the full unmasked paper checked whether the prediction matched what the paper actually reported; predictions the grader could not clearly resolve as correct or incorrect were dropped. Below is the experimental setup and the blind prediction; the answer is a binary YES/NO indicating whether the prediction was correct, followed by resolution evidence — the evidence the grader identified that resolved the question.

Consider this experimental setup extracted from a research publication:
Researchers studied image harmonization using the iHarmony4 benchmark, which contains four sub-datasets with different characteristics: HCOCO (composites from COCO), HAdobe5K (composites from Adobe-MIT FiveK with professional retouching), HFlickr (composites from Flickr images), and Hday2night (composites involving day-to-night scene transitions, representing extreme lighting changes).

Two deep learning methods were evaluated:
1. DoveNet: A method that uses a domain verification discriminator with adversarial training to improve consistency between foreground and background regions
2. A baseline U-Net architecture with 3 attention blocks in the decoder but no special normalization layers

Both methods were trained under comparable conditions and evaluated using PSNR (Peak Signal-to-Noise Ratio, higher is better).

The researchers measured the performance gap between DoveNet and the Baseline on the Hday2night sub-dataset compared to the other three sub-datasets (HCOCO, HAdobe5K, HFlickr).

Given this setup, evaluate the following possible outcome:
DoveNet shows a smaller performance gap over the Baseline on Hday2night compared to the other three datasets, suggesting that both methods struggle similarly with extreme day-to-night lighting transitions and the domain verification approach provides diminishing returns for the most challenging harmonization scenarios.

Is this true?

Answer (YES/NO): YES